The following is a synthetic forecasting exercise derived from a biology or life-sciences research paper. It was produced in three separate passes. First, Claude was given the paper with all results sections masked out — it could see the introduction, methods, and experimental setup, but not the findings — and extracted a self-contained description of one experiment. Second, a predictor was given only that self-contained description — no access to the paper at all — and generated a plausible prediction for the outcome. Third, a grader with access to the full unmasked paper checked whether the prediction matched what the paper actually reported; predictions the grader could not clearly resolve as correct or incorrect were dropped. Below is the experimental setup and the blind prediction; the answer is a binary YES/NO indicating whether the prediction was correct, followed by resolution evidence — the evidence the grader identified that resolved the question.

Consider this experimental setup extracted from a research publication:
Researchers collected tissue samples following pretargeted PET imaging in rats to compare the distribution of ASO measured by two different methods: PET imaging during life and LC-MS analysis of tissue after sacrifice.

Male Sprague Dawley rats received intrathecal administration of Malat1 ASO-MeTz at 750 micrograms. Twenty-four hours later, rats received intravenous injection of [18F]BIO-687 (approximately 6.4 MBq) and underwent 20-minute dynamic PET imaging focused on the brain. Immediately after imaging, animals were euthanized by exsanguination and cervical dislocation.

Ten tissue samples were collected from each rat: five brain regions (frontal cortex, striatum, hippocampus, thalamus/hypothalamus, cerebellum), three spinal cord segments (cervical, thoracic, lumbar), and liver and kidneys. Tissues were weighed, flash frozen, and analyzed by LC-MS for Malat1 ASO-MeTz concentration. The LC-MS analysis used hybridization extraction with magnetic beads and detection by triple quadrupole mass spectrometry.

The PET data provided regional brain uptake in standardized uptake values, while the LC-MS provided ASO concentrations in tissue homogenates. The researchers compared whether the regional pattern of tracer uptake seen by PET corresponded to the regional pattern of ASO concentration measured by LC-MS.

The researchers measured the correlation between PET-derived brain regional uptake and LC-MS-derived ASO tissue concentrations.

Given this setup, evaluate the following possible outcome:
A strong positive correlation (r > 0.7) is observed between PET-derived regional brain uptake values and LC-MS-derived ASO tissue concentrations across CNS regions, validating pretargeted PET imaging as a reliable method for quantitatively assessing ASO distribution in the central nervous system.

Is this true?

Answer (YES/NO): YES